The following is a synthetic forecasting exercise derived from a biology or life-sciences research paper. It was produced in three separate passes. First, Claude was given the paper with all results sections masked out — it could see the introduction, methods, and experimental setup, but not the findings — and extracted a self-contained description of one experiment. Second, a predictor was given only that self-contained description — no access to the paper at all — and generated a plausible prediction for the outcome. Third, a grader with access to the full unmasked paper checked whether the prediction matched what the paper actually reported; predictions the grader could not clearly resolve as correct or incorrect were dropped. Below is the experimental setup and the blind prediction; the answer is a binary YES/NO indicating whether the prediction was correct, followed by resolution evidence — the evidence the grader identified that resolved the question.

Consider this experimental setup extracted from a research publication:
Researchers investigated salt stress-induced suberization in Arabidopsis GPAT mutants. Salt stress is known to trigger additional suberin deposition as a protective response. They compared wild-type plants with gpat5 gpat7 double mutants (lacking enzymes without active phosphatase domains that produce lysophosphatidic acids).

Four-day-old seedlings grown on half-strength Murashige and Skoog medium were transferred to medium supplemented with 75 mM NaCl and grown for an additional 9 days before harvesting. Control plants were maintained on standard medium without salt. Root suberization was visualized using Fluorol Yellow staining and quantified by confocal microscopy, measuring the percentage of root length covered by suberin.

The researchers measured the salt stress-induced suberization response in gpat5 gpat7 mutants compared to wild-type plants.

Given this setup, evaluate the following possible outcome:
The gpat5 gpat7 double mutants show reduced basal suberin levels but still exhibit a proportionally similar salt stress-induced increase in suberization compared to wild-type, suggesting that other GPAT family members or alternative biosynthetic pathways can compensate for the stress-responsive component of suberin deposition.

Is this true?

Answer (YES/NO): NO